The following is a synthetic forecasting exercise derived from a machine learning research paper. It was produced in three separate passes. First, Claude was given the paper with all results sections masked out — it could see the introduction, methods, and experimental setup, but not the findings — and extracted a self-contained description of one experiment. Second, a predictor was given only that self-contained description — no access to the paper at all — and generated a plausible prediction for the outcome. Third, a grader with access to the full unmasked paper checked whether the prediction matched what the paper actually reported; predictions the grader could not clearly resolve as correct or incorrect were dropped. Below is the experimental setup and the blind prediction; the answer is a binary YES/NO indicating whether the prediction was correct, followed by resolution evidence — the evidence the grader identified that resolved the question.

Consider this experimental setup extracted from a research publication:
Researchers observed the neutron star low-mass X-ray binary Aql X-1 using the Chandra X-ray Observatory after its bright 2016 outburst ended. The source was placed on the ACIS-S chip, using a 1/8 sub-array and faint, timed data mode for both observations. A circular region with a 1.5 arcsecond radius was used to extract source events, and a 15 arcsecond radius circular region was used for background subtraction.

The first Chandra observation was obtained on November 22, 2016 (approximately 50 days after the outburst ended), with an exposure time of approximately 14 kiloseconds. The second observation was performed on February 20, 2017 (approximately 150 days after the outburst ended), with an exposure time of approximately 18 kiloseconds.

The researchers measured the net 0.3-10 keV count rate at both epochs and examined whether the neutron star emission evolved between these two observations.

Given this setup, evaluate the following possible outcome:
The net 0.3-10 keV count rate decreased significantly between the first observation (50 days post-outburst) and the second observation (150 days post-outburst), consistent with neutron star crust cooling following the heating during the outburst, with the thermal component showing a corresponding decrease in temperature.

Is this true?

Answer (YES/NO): YES